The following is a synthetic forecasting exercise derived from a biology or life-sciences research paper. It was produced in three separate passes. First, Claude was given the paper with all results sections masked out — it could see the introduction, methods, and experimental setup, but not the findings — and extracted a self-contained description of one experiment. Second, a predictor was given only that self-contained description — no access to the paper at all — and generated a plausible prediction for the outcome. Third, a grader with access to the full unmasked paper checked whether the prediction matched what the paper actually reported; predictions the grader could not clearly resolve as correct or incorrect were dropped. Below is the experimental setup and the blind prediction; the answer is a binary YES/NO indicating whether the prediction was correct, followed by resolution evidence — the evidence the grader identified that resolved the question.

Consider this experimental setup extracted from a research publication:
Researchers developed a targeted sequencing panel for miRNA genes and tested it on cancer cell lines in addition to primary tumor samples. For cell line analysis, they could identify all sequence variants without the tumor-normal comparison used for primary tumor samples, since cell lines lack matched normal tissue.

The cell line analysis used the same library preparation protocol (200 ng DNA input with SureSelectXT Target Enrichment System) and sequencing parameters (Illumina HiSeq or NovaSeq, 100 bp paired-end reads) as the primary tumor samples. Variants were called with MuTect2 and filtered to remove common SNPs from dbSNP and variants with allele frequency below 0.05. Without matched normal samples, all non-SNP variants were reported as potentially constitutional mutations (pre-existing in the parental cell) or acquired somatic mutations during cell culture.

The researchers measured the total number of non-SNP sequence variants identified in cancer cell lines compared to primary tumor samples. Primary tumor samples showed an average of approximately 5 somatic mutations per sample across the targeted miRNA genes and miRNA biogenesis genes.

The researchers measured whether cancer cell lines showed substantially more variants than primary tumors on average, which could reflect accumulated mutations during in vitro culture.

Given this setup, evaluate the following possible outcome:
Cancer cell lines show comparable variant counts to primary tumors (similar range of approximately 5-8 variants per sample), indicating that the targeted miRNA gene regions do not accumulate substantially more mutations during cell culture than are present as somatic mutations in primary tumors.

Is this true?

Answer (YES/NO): NO